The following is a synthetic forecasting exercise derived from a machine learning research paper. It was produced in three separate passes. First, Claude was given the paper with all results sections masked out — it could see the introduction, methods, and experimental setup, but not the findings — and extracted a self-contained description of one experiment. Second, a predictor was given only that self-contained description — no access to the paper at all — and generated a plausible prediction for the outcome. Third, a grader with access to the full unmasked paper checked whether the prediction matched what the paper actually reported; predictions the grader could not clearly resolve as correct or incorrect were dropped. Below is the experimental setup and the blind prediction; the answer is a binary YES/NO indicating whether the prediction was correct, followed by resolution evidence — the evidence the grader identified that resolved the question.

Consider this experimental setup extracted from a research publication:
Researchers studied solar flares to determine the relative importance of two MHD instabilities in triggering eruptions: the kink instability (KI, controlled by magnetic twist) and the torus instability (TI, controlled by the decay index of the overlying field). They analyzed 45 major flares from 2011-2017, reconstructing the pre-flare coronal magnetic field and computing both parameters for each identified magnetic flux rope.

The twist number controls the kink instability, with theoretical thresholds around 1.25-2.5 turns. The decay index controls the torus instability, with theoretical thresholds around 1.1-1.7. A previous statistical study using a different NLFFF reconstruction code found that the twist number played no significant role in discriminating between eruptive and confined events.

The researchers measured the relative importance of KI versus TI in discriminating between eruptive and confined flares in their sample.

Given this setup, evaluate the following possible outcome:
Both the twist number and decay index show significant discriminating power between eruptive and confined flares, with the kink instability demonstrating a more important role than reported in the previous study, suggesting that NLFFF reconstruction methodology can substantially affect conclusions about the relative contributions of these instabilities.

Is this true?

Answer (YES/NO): YES